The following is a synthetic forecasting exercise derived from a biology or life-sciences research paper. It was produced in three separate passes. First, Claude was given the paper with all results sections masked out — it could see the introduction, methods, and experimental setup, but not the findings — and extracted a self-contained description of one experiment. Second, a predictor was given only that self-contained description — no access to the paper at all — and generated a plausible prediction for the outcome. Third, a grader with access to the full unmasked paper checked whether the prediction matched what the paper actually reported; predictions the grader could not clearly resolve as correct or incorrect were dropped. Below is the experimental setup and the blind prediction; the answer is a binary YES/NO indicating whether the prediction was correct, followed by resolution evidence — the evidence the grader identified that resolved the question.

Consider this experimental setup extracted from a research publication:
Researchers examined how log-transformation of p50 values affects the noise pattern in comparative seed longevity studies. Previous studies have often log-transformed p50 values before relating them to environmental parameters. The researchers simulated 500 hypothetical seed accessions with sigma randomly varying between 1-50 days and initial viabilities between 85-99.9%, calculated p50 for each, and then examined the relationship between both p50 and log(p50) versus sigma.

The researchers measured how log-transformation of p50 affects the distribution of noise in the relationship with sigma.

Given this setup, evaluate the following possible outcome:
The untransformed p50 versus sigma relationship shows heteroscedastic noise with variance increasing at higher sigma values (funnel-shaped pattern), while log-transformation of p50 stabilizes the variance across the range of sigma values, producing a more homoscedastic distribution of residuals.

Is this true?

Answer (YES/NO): YES